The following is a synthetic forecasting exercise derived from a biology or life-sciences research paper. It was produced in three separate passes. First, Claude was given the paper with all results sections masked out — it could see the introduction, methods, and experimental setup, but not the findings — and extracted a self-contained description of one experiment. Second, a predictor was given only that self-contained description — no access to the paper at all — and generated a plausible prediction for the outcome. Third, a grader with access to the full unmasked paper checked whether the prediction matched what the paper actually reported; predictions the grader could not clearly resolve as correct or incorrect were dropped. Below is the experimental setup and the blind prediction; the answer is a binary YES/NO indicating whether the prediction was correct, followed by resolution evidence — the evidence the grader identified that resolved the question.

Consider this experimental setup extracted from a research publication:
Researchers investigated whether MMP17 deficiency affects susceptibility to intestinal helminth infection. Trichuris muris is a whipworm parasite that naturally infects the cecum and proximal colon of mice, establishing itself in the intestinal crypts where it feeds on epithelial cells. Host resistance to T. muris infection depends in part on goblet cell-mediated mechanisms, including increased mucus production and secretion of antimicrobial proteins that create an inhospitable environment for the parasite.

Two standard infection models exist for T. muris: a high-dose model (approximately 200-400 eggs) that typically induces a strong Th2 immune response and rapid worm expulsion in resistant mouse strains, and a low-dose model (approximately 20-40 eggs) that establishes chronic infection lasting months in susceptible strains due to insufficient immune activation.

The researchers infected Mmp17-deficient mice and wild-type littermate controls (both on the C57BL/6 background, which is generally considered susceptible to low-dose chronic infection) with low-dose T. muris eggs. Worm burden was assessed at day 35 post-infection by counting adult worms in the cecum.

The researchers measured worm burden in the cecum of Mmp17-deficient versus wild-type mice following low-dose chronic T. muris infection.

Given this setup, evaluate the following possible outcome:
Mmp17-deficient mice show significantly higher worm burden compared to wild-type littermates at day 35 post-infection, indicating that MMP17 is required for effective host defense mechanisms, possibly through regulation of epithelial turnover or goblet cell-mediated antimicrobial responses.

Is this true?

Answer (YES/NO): NO